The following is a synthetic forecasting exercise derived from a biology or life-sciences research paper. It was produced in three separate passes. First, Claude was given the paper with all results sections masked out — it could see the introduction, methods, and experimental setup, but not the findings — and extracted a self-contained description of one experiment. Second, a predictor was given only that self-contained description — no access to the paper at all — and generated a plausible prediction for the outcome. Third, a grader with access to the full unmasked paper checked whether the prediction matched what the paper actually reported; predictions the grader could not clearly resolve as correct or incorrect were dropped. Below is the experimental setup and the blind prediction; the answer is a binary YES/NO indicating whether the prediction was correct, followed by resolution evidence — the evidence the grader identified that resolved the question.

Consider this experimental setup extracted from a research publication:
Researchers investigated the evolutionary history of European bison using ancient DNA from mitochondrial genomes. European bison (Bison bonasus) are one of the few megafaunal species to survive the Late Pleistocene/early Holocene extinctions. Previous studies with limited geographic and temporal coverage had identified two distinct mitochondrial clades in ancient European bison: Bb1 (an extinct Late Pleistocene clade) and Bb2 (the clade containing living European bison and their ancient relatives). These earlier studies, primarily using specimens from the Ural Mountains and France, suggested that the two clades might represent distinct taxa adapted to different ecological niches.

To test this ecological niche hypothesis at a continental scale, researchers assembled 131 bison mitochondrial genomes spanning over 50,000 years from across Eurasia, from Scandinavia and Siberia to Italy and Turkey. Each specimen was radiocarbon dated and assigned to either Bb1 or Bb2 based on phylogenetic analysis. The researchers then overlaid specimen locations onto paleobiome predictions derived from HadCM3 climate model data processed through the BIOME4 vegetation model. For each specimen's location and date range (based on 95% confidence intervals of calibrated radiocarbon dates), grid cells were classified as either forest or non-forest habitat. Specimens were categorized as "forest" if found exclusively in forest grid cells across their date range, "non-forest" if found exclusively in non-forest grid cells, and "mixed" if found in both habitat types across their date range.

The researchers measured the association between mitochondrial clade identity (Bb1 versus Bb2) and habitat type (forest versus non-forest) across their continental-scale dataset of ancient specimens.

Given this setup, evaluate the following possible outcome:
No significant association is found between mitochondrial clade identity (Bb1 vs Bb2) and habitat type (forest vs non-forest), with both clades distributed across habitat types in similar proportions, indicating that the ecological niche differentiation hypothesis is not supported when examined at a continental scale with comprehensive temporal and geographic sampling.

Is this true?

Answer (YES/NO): NO